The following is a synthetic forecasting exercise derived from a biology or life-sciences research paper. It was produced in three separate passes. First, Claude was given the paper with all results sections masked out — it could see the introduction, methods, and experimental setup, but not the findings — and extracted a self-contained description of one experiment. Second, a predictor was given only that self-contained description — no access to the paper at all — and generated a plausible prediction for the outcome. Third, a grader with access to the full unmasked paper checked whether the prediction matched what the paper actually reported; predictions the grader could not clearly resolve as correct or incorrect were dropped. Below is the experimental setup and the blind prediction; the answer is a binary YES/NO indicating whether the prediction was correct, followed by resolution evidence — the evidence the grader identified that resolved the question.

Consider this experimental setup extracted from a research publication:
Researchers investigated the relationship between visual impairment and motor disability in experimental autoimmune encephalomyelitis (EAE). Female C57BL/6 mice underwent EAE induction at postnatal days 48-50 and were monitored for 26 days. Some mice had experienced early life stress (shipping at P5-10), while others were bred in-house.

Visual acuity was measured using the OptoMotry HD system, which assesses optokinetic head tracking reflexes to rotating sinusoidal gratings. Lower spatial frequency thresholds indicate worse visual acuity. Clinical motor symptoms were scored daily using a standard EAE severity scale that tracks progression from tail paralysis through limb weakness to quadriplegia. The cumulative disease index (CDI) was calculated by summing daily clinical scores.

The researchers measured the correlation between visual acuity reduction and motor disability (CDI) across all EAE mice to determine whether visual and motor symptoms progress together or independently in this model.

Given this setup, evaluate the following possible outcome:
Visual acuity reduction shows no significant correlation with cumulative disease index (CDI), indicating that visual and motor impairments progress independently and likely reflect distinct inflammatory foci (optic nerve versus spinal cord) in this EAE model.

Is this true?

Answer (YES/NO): NO